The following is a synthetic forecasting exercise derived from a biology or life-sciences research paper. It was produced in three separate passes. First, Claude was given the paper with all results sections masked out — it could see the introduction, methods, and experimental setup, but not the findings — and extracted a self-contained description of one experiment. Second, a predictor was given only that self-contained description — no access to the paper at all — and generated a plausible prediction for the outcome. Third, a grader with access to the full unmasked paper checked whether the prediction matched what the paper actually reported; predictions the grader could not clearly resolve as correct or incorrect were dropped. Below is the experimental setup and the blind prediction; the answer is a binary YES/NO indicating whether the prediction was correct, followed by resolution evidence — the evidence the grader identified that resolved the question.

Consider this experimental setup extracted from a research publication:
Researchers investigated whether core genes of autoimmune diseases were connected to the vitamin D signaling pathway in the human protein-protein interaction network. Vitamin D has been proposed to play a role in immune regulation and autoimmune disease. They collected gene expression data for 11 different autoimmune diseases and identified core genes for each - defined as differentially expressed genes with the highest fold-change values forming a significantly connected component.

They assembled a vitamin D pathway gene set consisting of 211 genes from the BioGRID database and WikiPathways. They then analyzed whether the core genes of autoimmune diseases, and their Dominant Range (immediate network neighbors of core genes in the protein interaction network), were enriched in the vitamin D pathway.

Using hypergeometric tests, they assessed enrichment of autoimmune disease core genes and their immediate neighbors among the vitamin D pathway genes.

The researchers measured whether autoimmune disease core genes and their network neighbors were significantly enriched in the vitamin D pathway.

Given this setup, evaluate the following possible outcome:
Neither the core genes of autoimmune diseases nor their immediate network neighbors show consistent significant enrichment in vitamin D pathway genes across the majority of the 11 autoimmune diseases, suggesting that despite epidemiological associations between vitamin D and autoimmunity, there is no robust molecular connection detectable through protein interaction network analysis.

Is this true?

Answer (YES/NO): NO